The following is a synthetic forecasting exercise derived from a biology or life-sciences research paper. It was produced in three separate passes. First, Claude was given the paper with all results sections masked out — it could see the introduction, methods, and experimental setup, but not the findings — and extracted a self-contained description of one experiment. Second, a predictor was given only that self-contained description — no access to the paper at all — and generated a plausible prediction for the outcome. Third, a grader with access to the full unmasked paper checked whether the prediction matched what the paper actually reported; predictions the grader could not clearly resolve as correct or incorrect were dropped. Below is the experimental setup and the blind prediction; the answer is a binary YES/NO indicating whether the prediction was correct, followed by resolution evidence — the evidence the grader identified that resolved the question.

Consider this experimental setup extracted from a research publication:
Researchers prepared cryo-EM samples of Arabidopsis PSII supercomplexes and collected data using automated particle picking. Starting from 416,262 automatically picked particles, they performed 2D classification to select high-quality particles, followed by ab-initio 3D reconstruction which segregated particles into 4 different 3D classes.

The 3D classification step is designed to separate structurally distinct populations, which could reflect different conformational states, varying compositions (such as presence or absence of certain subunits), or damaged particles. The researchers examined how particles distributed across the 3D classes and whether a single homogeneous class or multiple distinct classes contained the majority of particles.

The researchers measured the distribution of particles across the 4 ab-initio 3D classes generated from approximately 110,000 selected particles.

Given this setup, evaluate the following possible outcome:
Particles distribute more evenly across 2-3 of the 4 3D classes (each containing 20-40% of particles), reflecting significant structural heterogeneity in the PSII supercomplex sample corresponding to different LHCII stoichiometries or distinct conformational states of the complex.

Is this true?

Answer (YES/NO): NO